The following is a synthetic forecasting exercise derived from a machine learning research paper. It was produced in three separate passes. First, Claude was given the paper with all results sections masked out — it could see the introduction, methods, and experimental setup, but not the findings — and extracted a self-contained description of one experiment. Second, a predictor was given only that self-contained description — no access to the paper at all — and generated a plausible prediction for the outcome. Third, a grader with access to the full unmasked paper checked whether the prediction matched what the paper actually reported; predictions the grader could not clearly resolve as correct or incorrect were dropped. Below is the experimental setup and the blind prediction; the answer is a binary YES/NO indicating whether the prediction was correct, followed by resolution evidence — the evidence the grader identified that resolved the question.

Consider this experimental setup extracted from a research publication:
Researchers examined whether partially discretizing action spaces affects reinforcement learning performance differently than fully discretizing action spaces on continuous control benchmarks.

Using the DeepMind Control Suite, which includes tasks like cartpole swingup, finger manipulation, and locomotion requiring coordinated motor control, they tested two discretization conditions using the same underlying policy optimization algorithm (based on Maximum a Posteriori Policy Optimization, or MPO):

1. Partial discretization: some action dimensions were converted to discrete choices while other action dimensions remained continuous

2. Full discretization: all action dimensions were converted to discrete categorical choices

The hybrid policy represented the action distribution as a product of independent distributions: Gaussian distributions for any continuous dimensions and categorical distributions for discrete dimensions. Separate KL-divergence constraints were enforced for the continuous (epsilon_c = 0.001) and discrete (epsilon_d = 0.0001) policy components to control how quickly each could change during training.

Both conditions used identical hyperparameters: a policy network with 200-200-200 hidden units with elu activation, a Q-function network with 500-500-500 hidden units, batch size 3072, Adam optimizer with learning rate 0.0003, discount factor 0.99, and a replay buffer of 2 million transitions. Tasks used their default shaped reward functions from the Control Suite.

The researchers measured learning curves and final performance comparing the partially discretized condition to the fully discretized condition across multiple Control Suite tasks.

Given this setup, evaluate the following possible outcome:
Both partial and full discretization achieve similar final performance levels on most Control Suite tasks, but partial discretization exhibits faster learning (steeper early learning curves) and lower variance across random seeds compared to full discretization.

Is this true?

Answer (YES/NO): NO